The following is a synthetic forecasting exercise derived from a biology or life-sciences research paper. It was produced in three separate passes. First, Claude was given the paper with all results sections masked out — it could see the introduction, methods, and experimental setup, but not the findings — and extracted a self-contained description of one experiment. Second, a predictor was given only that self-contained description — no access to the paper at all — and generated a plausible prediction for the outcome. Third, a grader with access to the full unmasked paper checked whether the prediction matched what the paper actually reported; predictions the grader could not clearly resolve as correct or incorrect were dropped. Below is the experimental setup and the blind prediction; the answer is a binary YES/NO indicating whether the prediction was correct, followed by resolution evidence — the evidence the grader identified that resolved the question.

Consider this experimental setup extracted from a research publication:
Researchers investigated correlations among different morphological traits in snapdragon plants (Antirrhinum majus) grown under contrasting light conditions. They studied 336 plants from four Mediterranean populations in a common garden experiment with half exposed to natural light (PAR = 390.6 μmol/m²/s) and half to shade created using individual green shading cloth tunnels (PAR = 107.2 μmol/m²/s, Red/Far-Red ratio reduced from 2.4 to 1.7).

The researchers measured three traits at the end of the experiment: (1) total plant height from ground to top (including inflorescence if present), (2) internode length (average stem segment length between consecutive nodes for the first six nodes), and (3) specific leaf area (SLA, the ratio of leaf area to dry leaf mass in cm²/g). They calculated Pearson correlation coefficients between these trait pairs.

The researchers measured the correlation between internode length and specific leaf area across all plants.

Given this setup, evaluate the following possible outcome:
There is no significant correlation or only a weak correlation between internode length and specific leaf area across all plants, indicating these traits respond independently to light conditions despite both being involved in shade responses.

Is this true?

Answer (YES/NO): NO